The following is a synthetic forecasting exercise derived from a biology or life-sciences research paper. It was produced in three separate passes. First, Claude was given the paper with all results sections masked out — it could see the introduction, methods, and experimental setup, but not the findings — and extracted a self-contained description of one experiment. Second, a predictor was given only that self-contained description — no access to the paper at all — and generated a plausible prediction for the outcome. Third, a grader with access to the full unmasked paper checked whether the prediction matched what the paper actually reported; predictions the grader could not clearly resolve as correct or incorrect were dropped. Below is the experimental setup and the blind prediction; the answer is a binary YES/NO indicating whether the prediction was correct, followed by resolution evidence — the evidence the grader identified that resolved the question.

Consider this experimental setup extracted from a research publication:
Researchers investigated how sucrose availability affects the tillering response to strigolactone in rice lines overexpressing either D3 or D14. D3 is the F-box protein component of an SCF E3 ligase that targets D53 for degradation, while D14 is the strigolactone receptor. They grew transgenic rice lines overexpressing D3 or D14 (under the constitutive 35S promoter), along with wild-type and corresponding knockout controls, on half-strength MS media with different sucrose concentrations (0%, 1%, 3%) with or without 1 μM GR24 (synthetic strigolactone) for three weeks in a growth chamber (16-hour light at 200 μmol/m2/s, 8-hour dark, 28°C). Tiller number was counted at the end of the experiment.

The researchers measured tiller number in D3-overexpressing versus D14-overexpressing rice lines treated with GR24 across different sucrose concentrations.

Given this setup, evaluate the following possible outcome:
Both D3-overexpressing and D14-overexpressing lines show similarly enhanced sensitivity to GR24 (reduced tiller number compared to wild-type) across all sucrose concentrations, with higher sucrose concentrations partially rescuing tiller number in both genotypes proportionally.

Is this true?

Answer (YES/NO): NO